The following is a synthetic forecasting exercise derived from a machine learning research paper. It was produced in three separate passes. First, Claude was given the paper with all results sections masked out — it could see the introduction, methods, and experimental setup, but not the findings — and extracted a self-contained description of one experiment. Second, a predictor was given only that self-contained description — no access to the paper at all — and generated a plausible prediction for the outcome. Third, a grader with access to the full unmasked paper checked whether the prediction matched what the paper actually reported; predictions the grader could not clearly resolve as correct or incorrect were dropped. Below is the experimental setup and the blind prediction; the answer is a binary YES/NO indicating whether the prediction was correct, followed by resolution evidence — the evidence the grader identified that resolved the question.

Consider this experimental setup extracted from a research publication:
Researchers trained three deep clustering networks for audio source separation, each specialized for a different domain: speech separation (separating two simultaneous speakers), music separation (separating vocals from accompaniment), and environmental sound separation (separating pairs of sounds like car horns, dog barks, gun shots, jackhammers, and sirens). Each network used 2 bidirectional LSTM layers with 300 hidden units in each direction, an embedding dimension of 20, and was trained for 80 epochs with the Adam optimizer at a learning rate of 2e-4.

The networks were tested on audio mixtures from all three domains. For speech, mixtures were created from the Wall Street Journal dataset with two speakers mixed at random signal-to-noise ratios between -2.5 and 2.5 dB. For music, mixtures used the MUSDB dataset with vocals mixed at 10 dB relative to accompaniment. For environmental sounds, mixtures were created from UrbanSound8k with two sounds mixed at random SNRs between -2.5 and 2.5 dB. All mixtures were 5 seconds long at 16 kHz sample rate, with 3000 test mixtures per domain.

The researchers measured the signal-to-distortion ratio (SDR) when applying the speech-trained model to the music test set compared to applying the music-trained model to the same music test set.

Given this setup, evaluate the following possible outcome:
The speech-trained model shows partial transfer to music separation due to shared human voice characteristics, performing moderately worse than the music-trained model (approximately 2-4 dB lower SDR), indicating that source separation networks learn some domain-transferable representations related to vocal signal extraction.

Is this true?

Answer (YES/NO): NO